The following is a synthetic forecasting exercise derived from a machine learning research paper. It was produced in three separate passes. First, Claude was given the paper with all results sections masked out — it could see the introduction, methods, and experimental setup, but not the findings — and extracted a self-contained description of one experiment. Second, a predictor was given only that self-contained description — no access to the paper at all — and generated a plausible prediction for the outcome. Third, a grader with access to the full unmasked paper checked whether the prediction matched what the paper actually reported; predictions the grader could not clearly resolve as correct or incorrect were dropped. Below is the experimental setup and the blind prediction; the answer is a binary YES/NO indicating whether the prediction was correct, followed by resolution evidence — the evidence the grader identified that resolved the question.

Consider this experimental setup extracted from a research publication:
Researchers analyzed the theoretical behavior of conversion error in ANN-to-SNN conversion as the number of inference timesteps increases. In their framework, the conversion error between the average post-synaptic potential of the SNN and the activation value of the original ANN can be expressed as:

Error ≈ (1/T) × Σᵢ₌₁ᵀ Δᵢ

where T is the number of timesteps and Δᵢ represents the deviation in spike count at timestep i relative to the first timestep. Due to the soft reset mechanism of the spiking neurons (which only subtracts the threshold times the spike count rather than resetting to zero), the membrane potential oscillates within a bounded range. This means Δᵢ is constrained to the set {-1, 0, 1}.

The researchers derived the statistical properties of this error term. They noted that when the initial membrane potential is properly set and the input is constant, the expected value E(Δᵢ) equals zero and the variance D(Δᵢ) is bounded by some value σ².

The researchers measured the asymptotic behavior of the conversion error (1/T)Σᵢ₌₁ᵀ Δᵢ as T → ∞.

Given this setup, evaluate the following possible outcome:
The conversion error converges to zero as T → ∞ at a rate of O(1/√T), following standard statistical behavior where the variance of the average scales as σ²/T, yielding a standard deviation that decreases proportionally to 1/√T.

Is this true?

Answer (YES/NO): NO